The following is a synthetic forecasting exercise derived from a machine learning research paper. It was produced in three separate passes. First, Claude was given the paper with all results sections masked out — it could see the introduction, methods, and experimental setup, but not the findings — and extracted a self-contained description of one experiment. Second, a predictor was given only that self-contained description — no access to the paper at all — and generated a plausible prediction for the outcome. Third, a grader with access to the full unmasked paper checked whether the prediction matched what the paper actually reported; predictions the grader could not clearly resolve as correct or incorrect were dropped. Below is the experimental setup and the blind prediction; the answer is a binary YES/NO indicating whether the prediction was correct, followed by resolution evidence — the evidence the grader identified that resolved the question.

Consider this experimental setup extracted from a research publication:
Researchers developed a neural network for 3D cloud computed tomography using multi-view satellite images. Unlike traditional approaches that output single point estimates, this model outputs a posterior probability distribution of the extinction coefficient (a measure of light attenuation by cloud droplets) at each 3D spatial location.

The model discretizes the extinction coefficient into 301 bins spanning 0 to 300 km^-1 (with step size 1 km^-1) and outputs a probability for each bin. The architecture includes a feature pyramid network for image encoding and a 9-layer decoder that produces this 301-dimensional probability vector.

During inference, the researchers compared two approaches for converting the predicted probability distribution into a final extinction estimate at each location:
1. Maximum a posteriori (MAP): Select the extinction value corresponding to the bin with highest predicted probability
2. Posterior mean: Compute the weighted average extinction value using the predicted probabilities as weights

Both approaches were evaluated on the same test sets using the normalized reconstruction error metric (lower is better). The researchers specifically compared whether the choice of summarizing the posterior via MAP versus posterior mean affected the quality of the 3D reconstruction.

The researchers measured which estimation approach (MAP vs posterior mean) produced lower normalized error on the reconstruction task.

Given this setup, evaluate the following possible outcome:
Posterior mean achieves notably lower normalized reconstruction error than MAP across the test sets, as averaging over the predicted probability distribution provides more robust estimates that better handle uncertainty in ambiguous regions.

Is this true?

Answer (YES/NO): NO